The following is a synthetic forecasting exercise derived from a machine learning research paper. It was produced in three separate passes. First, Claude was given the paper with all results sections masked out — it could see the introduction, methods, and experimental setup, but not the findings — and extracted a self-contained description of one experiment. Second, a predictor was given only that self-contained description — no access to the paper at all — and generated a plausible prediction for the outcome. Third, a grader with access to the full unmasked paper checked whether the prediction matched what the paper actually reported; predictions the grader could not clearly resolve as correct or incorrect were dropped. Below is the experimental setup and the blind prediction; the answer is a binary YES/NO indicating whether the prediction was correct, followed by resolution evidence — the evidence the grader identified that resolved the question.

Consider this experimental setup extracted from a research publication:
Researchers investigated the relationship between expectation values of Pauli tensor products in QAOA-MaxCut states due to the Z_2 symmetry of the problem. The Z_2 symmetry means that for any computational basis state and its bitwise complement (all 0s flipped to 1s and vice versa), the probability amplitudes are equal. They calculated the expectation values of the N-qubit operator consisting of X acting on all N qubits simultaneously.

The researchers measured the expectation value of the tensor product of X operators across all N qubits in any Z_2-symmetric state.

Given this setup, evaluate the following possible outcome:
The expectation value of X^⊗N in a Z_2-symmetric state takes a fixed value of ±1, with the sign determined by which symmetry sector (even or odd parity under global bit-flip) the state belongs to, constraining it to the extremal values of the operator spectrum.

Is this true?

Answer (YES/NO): NO